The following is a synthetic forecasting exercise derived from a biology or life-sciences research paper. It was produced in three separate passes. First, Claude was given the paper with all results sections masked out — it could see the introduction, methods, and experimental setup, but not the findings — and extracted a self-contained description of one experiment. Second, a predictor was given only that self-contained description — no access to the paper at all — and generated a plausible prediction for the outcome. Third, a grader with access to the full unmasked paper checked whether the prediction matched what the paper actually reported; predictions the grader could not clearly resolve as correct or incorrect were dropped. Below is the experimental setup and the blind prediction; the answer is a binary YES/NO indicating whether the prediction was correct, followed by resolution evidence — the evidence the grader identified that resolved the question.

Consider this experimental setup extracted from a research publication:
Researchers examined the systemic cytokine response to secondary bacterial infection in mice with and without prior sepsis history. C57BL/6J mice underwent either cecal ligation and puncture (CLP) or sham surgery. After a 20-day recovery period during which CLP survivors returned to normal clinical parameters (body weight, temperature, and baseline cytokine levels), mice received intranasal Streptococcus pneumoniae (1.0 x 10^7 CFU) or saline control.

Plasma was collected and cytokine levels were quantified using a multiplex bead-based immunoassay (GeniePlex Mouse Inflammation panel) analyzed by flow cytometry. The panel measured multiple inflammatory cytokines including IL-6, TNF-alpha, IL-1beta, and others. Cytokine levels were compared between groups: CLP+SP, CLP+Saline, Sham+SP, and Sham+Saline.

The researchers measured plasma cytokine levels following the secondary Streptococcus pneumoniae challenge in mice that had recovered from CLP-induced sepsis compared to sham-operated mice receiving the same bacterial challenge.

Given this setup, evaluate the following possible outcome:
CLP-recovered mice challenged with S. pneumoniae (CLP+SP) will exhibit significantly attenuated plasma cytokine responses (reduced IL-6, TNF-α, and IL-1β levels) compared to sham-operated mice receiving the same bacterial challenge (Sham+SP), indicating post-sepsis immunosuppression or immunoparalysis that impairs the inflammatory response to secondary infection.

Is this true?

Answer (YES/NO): NO